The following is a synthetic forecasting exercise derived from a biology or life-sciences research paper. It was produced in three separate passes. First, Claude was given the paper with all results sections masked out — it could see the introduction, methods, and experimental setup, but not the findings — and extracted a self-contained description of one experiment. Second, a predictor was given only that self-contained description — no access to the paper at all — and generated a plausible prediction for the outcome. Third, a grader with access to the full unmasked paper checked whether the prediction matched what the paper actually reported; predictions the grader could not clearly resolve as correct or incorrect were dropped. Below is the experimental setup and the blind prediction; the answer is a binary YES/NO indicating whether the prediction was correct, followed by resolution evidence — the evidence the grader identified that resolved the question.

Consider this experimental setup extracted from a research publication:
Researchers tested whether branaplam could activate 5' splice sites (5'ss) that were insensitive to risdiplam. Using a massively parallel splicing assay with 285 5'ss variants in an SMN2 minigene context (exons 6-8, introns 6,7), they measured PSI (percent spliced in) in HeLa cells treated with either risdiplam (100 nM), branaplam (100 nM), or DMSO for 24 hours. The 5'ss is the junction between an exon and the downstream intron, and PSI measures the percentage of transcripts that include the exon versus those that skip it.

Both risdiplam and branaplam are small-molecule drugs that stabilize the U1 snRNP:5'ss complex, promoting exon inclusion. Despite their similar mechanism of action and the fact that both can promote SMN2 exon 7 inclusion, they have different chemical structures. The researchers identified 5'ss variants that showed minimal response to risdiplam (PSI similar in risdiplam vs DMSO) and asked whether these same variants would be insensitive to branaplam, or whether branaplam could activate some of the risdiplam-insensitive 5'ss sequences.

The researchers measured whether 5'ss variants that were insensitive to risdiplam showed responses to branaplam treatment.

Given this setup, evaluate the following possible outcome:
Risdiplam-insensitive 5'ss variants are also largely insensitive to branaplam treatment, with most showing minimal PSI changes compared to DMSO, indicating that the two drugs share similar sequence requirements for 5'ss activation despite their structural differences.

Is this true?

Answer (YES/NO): NO